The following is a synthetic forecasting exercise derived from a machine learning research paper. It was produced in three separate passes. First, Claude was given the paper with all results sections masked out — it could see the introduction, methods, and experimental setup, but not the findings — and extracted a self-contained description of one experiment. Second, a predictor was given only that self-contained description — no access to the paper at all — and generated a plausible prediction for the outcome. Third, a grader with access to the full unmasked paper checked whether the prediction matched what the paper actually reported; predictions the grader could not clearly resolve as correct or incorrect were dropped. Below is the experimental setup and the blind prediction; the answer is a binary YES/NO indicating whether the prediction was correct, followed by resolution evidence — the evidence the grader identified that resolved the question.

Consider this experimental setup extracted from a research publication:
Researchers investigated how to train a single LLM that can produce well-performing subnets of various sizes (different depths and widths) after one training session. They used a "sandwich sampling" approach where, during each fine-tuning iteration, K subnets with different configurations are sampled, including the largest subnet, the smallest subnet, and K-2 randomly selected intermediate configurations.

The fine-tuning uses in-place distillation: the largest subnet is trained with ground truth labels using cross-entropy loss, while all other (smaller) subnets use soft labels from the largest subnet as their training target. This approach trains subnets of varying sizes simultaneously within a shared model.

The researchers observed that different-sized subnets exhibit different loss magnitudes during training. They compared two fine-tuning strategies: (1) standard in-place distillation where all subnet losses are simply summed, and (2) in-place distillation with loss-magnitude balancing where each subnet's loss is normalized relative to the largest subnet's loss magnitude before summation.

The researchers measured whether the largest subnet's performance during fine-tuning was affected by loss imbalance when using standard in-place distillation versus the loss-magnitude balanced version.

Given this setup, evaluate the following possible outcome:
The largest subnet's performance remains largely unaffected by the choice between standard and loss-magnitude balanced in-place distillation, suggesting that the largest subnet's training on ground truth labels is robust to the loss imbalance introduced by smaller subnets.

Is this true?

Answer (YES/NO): NO